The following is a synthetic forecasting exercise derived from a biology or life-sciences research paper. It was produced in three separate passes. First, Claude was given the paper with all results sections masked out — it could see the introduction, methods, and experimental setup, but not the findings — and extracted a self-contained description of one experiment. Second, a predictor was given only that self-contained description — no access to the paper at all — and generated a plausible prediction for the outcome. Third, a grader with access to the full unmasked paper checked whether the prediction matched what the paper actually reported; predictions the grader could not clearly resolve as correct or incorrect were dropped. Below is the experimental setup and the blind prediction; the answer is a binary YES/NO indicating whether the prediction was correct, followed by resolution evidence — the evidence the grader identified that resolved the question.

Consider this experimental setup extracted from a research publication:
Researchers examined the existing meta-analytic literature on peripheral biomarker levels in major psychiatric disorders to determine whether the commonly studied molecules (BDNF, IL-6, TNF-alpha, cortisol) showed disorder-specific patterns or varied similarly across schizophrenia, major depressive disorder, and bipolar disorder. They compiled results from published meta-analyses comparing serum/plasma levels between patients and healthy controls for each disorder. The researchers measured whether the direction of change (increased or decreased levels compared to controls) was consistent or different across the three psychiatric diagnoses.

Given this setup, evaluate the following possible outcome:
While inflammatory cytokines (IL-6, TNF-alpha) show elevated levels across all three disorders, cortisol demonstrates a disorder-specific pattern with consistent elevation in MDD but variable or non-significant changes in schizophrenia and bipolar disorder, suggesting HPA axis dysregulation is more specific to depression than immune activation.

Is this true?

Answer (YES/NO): NO